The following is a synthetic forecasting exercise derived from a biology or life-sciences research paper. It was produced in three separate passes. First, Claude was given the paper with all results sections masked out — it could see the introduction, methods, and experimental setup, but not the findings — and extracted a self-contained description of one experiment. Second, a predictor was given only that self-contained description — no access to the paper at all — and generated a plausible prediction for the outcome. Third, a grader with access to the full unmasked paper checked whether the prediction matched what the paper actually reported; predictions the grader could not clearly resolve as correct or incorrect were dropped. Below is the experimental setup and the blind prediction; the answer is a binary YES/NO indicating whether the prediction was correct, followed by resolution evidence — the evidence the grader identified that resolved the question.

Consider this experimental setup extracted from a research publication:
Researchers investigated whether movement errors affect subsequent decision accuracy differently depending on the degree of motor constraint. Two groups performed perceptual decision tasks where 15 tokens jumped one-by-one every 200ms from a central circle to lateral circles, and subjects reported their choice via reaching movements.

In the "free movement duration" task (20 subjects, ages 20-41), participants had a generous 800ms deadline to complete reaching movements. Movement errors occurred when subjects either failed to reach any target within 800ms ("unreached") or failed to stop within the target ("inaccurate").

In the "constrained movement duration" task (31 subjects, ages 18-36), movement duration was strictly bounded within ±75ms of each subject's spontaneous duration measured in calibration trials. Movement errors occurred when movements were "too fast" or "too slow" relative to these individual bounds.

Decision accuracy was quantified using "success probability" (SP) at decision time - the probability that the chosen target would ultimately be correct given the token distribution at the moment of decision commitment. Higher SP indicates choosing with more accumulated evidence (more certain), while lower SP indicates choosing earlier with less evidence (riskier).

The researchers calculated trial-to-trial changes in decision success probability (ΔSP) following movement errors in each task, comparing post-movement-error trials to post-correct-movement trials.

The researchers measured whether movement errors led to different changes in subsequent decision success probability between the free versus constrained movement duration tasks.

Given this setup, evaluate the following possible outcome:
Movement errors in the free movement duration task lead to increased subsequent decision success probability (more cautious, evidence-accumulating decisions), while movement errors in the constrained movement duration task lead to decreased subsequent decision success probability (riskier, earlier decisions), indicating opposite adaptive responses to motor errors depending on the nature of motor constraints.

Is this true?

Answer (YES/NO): NO